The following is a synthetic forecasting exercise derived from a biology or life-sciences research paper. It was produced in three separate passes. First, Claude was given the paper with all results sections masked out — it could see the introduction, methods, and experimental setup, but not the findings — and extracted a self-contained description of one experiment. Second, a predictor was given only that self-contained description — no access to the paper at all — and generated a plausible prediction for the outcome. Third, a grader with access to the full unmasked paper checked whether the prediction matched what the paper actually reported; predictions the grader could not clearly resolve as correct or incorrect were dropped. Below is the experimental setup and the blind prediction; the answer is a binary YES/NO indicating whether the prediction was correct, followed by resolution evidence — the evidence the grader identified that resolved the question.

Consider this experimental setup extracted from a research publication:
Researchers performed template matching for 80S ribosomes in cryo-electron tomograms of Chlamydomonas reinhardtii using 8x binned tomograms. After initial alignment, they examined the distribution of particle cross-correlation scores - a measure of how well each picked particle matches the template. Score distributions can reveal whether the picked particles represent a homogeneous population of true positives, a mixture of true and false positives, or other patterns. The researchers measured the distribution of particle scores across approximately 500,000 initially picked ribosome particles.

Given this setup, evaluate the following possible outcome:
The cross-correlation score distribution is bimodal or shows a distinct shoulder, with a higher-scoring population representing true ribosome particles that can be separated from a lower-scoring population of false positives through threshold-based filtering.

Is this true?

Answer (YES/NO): YES